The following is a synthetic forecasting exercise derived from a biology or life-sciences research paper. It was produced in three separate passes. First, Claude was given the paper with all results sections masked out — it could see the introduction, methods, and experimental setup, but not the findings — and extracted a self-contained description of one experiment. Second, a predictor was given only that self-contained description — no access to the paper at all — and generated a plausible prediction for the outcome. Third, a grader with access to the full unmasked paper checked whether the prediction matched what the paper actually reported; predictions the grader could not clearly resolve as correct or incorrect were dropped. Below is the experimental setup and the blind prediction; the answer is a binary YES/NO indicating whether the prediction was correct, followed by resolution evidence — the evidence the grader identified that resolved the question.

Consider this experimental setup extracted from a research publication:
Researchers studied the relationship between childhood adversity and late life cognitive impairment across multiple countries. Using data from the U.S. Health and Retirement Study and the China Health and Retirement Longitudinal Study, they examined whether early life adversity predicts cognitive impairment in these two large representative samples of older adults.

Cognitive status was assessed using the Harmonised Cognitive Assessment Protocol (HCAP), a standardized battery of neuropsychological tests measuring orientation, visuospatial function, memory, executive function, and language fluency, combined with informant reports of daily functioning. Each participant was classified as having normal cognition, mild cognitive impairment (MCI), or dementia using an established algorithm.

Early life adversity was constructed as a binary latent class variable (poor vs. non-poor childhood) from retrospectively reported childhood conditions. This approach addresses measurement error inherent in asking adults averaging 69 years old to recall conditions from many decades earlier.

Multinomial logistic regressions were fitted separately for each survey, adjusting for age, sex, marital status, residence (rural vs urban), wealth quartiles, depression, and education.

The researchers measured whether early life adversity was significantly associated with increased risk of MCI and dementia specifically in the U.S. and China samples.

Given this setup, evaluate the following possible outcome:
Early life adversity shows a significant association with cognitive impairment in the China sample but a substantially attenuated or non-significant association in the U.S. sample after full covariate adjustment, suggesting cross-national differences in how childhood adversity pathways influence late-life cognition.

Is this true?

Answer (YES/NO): NO